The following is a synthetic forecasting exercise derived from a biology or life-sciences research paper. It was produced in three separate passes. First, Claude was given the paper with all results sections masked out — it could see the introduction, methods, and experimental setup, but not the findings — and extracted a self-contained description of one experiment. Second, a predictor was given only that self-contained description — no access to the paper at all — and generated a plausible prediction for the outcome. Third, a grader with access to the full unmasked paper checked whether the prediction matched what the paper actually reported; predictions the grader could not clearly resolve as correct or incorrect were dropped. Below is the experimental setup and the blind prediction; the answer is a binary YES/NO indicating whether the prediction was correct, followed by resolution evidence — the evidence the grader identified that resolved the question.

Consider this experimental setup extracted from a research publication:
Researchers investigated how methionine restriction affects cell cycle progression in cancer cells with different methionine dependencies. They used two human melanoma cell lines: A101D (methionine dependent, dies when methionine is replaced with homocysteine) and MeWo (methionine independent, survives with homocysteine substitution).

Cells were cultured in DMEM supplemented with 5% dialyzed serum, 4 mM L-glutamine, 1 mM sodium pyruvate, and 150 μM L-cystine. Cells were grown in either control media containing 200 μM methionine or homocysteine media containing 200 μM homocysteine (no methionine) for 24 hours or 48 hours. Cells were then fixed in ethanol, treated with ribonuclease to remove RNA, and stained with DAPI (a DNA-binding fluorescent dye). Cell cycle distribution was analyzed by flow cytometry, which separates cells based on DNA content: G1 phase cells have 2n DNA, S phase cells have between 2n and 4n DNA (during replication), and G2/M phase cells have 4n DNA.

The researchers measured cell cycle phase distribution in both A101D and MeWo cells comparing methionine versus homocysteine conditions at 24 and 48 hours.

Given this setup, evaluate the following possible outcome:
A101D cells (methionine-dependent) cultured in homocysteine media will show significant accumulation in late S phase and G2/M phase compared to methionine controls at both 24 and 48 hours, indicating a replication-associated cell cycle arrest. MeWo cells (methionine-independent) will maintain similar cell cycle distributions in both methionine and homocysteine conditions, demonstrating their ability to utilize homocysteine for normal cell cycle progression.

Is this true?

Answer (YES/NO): NO